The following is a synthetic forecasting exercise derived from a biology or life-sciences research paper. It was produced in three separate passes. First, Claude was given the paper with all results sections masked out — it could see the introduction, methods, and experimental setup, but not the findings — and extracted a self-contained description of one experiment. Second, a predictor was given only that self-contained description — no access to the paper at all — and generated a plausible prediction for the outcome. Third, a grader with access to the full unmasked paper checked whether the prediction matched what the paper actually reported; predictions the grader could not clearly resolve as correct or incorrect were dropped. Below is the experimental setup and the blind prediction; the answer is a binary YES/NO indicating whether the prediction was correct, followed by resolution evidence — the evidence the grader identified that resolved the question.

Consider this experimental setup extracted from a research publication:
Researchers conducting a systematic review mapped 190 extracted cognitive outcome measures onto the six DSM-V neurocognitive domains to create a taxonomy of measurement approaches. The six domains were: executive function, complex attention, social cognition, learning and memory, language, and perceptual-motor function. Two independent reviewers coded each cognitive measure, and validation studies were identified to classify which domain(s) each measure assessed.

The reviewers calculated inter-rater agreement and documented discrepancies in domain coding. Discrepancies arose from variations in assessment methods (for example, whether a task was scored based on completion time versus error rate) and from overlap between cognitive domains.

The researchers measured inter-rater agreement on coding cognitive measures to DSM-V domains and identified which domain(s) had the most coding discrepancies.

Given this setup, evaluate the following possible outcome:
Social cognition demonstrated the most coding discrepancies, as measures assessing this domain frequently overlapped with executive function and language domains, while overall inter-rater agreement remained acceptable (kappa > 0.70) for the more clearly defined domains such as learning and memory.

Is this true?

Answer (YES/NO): NO